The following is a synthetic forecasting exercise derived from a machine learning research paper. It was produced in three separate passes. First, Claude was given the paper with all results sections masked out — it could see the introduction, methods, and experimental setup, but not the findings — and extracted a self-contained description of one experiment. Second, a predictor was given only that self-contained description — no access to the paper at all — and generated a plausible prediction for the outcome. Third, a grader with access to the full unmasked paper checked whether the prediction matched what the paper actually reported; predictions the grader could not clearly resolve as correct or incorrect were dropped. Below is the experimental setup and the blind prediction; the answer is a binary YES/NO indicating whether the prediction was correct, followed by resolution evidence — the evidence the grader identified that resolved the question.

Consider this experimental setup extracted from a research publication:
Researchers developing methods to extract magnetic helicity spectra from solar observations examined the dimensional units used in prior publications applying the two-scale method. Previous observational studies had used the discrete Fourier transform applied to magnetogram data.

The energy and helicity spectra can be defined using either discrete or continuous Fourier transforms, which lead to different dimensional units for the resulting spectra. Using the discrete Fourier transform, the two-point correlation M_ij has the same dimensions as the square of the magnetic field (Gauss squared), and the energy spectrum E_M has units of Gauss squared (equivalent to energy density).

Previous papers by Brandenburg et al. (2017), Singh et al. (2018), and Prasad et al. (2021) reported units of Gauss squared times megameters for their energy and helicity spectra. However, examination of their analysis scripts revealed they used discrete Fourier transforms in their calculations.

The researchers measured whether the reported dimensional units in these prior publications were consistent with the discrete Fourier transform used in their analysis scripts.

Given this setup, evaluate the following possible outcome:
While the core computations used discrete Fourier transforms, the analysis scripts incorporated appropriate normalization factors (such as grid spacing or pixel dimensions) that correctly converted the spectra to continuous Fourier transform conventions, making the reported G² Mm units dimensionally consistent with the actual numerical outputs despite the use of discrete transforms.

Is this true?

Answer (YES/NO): NO